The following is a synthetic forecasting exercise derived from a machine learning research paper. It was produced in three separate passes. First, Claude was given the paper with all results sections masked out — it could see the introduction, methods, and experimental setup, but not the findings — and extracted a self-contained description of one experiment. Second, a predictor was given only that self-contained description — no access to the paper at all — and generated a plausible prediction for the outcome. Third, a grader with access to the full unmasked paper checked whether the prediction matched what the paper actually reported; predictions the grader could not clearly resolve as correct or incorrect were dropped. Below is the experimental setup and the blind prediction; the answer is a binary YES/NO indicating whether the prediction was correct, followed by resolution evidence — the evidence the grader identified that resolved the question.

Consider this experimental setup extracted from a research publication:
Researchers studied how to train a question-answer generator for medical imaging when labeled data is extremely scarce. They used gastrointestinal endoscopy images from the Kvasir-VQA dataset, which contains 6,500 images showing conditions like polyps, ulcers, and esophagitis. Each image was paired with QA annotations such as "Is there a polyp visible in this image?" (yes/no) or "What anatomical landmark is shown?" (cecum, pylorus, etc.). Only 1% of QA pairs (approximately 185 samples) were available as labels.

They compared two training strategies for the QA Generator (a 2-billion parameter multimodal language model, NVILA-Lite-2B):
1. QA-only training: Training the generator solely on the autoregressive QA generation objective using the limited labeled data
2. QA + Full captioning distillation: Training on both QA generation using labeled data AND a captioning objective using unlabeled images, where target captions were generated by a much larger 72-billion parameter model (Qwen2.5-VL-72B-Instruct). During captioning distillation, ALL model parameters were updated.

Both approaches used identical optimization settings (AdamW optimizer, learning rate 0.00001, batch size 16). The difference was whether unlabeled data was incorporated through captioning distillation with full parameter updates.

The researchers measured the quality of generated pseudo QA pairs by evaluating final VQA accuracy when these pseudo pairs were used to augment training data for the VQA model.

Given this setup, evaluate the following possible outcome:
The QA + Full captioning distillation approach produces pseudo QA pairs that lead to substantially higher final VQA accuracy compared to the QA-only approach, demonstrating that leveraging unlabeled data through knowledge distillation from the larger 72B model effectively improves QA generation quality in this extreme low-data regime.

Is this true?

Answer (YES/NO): NO